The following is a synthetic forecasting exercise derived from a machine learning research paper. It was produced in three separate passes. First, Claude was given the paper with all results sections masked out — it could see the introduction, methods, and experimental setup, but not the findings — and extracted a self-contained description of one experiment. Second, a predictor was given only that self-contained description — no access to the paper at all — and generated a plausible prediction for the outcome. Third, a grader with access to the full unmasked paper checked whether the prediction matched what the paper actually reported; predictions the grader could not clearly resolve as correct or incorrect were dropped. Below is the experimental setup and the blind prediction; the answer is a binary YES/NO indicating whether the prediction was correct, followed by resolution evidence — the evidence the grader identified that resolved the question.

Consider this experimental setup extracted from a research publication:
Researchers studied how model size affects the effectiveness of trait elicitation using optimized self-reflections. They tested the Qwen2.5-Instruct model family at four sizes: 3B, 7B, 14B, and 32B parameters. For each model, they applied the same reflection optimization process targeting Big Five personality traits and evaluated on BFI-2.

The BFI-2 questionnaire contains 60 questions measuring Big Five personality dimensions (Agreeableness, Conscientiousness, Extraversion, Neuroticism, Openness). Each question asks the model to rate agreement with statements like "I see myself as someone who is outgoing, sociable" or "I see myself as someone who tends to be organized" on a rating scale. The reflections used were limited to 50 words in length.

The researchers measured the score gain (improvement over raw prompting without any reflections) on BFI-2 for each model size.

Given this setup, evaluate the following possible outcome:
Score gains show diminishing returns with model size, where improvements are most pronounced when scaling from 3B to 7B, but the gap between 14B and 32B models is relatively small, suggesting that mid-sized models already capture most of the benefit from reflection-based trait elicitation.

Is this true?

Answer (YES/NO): NO